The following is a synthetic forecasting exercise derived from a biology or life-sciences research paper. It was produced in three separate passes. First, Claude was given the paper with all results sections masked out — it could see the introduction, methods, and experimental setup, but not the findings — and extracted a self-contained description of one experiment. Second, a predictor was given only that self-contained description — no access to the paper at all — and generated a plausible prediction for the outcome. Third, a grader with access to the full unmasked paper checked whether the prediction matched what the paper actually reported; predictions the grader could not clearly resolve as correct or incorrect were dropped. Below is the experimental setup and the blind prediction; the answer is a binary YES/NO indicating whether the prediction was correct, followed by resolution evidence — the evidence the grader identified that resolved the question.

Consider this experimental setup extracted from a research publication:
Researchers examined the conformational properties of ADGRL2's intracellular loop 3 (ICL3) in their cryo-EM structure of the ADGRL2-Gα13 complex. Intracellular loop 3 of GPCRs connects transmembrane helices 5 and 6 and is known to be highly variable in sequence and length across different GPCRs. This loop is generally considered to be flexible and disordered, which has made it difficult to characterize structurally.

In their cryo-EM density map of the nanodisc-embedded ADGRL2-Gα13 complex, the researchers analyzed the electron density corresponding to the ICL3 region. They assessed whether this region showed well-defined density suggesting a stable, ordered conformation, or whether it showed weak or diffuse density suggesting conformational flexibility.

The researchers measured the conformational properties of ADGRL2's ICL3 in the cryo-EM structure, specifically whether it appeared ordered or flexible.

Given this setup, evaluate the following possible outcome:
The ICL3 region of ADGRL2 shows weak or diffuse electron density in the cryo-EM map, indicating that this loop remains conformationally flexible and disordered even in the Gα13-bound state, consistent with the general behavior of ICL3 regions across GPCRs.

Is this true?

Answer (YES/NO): NO